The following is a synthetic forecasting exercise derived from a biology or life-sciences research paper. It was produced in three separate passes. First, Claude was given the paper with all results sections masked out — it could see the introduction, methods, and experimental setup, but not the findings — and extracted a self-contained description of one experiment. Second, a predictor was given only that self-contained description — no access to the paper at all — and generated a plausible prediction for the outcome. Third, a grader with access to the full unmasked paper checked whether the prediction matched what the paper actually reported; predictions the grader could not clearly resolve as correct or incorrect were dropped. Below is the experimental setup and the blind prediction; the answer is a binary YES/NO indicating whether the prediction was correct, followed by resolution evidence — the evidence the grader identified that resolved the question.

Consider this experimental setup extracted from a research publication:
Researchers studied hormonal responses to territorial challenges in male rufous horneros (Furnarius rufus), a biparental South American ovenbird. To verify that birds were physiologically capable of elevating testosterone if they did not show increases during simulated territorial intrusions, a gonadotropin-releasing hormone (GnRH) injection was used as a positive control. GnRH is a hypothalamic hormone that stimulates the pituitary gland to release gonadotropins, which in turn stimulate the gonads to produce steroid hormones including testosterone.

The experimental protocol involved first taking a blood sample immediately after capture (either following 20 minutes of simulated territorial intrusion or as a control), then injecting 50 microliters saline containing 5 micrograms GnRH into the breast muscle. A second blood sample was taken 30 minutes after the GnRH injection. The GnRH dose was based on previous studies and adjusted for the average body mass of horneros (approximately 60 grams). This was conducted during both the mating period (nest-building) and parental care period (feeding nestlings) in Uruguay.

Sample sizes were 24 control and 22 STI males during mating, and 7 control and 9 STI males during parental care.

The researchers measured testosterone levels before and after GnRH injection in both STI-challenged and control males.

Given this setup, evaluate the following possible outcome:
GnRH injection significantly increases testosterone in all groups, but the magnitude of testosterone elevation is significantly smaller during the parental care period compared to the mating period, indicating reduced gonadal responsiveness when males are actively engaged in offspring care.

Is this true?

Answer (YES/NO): NO